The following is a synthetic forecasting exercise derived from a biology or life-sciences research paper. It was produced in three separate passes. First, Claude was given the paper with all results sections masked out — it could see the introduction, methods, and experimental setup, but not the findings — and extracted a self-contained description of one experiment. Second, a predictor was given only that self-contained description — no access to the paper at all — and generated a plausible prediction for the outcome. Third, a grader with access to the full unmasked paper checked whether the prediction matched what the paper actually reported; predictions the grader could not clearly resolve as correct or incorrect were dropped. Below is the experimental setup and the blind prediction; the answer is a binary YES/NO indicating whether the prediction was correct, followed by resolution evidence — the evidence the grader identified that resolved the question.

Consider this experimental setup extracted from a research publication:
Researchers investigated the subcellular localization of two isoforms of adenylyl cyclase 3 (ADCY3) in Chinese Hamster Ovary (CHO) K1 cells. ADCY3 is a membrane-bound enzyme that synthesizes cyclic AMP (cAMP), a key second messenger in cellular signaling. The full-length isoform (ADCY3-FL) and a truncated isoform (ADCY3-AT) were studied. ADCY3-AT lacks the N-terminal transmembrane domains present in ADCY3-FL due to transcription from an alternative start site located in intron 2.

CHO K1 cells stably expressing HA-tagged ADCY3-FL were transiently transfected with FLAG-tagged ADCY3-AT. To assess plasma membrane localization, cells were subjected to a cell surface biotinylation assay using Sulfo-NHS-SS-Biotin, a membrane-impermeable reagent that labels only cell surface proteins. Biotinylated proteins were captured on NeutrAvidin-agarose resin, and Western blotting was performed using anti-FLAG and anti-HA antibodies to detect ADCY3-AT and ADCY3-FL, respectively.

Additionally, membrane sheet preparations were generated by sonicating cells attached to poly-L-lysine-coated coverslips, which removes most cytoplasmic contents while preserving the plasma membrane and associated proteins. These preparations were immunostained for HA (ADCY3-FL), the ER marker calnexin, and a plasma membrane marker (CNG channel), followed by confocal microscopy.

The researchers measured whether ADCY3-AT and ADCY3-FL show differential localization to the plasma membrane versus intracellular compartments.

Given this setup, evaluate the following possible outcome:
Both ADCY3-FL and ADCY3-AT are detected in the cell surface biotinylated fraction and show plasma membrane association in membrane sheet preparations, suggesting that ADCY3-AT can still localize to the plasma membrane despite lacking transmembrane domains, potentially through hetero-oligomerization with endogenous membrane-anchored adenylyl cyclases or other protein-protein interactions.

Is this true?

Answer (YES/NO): NO